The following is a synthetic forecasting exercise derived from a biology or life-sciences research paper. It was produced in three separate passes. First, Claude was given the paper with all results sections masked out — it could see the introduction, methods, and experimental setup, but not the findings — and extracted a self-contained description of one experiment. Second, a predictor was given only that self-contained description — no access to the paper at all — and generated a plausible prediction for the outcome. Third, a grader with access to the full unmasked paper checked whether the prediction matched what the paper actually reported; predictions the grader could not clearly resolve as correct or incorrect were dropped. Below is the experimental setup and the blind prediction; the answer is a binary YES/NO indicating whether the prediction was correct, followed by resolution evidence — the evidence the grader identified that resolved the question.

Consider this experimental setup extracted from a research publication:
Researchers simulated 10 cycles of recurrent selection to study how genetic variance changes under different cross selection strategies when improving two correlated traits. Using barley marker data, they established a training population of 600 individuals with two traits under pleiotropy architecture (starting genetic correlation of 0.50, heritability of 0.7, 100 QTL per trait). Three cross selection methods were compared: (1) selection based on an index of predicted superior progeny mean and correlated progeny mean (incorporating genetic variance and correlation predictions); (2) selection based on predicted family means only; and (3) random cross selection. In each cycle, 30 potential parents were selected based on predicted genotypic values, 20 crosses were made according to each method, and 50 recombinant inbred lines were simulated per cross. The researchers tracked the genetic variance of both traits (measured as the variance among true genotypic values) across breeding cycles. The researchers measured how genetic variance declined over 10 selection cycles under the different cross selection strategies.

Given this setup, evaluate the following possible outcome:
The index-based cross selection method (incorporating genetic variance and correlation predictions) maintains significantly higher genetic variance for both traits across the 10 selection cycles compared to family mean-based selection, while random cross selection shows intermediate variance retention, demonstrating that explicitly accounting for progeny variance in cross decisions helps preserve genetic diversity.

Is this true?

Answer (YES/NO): NO